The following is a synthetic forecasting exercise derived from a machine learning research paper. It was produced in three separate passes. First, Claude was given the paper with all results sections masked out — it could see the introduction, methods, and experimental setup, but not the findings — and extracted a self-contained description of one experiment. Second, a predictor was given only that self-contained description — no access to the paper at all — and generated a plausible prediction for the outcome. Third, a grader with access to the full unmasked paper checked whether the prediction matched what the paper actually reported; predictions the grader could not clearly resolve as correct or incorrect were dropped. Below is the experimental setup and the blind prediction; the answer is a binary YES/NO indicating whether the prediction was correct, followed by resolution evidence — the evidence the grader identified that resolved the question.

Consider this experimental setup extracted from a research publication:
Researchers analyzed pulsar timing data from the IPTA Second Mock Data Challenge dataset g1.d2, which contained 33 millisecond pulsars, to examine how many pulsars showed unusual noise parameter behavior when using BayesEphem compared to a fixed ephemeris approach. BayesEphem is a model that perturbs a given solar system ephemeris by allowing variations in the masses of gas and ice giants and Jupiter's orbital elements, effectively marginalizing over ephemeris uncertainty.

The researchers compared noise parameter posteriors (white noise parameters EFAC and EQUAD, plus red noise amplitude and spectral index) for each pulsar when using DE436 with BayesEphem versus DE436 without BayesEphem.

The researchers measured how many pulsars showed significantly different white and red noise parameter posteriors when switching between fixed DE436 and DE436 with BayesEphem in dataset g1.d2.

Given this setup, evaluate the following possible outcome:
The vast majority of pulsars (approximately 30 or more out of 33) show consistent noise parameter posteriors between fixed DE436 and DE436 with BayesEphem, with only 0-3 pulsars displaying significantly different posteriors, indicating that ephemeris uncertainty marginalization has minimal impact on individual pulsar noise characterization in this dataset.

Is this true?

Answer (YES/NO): NO